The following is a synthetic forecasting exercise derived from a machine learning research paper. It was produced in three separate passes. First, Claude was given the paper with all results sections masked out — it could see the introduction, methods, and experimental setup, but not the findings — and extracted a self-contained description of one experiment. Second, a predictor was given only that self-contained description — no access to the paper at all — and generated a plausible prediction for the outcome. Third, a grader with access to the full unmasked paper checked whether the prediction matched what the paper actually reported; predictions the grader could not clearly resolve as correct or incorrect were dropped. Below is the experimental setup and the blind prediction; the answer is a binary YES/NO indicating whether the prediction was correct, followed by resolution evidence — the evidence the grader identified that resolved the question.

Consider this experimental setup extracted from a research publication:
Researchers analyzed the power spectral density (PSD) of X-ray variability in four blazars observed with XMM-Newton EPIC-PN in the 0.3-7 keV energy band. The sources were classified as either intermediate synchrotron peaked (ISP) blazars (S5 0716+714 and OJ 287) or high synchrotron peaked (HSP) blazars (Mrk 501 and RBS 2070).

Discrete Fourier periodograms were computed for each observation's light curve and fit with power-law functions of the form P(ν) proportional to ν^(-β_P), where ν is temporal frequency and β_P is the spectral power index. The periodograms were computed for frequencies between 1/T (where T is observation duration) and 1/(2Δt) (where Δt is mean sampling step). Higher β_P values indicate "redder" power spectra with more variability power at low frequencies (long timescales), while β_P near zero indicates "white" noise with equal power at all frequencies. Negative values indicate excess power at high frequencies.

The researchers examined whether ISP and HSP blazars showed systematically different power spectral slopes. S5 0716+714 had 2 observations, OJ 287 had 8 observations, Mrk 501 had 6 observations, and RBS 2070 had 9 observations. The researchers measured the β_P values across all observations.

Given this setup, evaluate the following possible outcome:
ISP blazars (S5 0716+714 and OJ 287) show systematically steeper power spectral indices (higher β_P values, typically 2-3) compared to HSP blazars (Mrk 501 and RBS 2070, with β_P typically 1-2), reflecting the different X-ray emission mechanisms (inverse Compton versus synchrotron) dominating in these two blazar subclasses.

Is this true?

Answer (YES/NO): NO